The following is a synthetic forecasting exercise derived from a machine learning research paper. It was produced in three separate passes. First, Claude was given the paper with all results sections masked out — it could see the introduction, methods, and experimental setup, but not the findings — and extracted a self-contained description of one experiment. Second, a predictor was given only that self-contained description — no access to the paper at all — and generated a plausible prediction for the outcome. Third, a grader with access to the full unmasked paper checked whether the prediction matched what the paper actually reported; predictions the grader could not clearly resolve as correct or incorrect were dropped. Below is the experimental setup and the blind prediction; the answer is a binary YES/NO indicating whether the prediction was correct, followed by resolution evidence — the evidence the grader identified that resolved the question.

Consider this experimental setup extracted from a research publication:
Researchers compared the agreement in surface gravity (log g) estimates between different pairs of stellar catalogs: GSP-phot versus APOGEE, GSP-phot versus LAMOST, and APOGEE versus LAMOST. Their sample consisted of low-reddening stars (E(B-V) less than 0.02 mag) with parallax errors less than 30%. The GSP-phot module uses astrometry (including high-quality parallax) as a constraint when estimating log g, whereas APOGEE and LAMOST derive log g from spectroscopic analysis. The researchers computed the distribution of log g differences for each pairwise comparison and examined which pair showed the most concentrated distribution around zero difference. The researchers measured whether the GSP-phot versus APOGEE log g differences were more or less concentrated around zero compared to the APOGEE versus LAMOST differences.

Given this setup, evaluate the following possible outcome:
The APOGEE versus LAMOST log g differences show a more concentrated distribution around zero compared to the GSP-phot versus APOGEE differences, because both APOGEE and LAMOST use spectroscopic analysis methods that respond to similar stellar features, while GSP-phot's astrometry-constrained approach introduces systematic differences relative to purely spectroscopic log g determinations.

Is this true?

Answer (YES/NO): NO